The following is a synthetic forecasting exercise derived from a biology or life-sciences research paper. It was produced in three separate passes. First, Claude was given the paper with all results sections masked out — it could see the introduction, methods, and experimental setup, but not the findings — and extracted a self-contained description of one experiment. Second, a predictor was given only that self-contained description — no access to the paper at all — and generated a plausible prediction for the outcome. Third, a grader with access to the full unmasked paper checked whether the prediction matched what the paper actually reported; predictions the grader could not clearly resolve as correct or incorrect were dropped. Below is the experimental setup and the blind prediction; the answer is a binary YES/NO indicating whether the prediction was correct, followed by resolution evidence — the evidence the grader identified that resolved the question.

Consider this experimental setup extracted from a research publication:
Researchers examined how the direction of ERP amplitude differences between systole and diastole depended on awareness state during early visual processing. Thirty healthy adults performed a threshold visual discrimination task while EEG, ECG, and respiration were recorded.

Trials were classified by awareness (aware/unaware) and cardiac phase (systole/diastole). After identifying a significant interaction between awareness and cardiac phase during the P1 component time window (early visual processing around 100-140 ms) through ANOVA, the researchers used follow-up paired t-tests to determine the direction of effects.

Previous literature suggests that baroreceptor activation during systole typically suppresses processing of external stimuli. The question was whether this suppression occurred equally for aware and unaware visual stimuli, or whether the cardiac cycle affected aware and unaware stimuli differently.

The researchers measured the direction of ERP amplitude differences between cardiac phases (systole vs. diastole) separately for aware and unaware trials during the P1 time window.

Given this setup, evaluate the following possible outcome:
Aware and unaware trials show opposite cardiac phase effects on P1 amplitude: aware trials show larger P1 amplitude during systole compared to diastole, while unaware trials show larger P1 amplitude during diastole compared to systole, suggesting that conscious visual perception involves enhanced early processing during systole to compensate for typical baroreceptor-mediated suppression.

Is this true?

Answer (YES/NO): NO